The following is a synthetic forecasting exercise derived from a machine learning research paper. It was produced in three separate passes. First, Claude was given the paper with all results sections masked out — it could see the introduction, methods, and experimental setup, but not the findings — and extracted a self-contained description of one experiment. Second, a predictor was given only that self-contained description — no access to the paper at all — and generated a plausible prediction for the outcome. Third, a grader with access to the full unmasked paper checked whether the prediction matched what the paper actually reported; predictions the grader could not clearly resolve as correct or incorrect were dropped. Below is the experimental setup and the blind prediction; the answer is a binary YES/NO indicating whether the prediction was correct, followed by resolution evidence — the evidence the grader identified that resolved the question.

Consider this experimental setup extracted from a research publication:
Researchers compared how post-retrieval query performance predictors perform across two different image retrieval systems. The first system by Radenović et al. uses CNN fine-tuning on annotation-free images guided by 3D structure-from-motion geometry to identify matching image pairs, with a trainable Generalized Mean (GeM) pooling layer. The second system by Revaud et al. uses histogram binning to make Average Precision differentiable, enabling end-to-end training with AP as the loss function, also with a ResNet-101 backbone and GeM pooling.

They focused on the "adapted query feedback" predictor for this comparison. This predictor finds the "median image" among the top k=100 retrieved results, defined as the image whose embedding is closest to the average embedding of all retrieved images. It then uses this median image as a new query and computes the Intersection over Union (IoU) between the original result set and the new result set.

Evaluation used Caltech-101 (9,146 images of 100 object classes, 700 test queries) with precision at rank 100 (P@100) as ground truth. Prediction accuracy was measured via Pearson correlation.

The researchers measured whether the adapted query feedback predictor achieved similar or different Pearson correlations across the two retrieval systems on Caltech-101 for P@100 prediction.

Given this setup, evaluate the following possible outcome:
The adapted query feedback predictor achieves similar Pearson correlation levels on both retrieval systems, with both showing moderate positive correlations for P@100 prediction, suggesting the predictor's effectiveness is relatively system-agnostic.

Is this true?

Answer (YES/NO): YES